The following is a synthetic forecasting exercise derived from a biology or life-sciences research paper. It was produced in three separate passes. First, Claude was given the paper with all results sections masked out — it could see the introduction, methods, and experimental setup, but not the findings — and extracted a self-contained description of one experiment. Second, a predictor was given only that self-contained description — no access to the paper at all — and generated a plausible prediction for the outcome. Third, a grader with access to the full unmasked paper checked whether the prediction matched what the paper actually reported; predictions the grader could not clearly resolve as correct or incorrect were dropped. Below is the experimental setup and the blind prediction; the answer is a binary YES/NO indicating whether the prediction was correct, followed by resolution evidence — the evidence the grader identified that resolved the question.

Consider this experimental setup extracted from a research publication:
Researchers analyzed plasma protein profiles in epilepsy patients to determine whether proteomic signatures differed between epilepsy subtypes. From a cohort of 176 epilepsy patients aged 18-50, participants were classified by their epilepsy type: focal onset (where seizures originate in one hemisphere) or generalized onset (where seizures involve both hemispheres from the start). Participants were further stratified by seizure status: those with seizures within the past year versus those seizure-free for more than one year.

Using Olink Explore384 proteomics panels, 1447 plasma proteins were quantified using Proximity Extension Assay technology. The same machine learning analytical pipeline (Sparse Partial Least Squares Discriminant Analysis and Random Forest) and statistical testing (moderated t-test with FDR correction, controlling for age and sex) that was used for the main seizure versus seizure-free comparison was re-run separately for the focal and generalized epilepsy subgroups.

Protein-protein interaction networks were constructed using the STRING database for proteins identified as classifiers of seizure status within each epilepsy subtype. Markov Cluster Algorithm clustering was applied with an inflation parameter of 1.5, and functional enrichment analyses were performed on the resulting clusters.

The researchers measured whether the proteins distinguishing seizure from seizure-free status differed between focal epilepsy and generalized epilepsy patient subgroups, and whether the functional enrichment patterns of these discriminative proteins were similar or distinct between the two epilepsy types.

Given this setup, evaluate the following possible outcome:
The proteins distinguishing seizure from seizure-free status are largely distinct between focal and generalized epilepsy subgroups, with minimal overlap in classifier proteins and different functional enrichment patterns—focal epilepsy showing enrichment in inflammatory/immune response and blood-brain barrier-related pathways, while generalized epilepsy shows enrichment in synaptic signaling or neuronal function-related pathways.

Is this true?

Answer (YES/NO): NO